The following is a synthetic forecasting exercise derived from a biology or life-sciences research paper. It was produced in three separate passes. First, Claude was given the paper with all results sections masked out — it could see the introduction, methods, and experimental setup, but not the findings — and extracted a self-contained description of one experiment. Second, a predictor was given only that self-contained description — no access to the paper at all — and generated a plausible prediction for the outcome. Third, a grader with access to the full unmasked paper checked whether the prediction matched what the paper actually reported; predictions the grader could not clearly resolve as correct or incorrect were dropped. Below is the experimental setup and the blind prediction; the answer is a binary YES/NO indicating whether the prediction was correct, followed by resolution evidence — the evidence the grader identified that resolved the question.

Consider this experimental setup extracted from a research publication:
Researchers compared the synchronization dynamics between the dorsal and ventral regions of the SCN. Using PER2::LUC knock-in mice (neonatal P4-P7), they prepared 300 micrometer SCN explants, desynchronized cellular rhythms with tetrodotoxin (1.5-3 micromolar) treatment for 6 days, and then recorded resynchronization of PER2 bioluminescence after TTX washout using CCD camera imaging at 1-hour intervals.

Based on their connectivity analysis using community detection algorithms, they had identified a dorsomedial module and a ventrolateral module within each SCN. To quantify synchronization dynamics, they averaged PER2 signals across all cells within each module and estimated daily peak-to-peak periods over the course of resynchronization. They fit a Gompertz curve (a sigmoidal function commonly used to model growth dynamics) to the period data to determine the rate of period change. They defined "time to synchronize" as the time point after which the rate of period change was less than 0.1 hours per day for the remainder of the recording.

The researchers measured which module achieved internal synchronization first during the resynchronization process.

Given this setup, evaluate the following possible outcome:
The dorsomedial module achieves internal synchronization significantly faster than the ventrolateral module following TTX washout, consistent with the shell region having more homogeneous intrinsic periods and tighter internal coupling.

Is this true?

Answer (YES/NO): NO